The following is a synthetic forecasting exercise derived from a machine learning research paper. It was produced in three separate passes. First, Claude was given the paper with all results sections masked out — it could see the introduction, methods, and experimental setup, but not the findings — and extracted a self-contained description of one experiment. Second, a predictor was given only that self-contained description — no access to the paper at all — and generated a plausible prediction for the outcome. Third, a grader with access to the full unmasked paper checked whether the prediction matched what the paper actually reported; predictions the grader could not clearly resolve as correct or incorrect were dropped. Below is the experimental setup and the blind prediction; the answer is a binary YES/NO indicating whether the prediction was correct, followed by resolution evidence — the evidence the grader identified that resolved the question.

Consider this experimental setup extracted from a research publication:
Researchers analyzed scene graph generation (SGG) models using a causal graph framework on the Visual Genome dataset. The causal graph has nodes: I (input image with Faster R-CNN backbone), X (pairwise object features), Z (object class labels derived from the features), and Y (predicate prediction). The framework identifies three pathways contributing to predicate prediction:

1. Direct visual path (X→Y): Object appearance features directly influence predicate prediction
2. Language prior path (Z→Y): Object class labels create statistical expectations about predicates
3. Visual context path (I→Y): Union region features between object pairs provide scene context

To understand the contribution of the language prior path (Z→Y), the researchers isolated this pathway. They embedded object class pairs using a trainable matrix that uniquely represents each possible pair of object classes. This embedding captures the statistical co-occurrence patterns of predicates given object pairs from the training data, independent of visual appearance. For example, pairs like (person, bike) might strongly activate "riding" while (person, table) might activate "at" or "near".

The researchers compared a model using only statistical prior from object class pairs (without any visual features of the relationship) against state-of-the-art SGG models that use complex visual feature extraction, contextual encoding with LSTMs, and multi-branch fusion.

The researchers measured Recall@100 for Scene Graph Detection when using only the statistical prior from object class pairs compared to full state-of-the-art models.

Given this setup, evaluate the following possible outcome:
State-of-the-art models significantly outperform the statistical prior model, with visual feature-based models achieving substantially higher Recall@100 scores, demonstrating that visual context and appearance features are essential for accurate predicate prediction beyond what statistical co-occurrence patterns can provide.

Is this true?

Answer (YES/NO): NO